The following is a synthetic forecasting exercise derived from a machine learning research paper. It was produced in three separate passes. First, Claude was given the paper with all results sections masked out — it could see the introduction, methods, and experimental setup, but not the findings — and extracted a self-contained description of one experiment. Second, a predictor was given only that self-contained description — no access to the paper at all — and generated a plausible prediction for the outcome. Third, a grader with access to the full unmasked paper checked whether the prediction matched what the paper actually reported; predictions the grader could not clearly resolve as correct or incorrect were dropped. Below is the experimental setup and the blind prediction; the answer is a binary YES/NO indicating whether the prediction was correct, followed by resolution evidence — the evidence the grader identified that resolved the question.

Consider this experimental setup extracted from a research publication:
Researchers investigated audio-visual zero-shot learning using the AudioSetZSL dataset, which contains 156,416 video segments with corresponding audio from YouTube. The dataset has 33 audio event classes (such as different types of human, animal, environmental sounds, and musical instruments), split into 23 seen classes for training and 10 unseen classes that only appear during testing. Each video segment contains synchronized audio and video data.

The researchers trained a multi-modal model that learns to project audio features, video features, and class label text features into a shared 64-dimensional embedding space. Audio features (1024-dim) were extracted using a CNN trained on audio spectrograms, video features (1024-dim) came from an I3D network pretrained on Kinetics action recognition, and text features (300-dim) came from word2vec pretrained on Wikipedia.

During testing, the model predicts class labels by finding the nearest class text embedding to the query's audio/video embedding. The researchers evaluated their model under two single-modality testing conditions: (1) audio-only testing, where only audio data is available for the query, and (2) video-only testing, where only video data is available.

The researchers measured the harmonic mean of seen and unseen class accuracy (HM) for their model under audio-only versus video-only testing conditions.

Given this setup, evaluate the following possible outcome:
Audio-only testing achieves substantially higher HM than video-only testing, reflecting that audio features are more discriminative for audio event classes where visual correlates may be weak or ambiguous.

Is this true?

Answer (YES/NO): NO